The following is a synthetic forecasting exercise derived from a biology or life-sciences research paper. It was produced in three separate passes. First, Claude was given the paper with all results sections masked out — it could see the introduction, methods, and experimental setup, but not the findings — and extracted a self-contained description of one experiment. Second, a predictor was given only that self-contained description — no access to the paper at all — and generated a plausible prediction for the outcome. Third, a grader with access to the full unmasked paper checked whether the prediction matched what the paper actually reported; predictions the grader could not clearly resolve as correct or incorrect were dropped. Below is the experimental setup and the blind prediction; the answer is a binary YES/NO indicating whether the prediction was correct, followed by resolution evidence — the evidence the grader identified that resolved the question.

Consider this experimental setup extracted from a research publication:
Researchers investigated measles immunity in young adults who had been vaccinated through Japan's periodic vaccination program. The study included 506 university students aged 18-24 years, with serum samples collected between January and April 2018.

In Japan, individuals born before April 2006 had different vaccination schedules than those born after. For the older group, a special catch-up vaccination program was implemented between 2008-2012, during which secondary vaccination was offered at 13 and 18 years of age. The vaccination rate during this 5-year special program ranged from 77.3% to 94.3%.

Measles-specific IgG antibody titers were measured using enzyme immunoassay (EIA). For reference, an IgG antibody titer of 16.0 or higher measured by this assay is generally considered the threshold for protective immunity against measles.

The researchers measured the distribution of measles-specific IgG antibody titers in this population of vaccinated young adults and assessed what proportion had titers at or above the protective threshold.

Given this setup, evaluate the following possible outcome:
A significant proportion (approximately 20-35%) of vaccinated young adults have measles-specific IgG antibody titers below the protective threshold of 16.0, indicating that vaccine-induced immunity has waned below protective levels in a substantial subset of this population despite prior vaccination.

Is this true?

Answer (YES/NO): NO